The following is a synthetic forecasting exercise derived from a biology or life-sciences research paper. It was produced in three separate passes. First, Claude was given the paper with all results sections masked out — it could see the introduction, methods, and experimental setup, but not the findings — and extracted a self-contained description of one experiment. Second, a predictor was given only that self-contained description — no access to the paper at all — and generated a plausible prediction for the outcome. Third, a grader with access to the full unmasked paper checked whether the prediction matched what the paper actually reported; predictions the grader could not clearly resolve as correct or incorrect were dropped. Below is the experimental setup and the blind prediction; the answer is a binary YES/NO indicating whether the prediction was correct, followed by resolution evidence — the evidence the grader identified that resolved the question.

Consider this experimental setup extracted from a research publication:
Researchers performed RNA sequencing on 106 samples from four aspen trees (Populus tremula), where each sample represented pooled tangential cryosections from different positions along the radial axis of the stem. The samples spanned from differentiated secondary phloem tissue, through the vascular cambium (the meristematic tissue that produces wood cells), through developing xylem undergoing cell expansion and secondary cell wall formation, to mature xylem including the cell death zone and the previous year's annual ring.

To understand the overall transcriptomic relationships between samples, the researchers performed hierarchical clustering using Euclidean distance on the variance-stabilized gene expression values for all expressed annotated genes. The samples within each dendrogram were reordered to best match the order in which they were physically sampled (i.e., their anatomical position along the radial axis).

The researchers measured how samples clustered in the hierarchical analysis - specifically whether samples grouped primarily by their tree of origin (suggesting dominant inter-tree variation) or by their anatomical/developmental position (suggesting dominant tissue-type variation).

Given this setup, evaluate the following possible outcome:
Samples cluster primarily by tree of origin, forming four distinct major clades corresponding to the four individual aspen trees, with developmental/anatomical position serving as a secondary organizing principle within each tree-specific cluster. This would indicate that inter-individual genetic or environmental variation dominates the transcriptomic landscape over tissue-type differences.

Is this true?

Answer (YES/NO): NO